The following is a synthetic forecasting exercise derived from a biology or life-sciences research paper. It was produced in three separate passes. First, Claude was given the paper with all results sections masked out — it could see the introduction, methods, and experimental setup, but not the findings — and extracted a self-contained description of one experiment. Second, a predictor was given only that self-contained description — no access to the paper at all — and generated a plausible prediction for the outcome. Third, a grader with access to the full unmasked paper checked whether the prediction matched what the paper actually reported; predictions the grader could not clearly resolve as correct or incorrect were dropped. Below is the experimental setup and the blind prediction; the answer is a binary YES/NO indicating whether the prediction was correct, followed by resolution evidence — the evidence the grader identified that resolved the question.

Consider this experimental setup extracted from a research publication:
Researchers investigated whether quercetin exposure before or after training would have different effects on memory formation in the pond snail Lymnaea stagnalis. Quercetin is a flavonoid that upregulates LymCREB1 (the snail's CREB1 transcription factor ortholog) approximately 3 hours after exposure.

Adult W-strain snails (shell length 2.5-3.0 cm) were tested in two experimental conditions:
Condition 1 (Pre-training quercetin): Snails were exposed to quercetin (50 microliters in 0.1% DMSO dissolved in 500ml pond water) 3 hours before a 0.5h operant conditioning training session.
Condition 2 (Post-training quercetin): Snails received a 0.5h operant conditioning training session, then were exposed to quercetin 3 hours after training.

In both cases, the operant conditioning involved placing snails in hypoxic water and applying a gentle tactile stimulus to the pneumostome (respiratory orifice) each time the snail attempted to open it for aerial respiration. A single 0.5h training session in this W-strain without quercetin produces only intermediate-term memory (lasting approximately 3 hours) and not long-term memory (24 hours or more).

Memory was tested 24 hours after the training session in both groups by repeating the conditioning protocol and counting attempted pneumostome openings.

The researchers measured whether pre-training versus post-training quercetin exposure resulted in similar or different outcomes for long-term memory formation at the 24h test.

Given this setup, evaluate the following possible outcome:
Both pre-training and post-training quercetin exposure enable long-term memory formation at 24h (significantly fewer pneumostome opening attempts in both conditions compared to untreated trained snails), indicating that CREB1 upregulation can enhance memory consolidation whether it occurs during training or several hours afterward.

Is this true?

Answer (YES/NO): YES